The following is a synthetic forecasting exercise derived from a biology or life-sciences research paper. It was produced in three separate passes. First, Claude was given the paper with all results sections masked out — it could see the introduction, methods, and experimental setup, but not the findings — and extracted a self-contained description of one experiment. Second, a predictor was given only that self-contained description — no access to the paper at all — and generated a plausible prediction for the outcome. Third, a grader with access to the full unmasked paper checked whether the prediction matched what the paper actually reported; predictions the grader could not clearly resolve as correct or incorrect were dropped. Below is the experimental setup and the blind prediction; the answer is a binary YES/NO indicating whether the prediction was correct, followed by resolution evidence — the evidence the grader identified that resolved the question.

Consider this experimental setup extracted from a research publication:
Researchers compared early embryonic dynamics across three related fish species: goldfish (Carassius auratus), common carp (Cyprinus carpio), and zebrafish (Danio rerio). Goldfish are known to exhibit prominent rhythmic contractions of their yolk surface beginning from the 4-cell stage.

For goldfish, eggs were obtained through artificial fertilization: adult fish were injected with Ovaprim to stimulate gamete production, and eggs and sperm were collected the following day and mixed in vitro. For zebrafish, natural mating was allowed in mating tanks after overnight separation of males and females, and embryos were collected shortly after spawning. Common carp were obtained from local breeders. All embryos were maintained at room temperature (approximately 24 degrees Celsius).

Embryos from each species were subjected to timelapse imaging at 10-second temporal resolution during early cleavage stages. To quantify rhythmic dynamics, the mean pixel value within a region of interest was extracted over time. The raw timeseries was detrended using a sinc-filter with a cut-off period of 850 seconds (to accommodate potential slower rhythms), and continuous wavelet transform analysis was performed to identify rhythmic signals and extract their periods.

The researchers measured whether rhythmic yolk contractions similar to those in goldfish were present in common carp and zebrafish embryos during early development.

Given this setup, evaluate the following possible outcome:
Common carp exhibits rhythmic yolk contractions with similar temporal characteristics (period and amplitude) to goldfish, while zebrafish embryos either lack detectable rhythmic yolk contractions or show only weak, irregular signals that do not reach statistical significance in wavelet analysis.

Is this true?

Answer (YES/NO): NO